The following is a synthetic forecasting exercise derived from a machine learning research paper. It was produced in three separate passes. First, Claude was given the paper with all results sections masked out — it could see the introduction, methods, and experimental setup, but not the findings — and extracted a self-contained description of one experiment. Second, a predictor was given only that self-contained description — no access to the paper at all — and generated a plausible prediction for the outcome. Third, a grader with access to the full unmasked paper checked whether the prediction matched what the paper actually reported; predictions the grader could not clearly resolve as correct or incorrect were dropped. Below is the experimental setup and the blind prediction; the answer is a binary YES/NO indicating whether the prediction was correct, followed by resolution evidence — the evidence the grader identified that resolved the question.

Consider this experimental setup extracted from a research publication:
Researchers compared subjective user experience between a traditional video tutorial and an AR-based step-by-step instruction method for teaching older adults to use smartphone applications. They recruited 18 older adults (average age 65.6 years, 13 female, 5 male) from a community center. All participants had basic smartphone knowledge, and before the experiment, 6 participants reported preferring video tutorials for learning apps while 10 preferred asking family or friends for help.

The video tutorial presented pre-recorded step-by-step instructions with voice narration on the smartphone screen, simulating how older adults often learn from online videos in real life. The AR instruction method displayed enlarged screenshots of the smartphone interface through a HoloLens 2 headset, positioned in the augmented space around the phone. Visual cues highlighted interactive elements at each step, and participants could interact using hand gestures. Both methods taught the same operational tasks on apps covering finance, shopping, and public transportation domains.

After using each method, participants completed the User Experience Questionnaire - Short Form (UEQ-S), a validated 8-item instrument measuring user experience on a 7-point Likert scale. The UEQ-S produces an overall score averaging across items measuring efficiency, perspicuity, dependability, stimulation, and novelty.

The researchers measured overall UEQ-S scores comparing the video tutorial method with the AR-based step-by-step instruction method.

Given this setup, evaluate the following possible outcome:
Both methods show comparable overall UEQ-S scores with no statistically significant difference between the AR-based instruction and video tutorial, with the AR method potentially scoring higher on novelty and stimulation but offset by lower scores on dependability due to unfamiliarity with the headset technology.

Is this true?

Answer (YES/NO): NO